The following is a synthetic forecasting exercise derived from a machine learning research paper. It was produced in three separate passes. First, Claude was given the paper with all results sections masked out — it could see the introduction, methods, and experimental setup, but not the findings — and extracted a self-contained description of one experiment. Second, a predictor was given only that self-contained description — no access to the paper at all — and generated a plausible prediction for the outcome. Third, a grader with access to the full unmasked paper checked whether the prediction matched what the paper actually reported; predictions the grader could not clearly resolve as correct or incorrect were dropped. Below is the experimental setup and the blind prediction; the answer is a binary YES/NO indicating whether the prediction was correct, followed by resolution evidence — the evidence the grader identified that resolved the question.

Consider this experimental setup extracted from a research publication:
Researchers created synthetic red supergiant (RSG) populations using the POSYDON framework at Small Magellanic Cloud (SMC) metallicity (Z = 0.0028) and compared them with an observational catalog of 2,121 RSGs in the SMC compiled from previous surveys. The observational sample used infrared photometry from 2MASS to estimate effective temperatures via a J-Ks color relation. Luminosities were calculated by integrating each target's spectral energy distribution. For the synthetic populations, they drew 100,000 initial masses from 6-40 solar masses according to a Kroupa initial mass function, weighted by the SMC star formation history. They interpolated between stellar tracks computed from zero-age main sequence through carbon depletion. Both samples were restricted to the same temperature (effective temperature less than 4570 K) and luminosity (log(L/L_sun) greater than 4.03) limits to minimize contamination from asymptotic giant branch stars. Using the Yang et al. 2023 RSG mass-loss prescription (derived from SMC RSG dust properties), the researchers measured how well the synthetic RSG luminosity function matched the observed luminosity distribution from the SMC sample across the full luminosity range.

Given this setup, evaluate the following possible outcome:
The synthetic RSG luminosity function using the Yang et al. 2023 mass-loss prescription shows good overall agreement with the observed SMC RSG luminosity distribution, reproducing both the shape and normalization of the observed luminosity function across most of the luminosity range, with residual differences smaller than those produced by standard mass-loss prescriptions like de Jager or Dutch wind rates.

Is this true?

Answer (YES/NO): NO